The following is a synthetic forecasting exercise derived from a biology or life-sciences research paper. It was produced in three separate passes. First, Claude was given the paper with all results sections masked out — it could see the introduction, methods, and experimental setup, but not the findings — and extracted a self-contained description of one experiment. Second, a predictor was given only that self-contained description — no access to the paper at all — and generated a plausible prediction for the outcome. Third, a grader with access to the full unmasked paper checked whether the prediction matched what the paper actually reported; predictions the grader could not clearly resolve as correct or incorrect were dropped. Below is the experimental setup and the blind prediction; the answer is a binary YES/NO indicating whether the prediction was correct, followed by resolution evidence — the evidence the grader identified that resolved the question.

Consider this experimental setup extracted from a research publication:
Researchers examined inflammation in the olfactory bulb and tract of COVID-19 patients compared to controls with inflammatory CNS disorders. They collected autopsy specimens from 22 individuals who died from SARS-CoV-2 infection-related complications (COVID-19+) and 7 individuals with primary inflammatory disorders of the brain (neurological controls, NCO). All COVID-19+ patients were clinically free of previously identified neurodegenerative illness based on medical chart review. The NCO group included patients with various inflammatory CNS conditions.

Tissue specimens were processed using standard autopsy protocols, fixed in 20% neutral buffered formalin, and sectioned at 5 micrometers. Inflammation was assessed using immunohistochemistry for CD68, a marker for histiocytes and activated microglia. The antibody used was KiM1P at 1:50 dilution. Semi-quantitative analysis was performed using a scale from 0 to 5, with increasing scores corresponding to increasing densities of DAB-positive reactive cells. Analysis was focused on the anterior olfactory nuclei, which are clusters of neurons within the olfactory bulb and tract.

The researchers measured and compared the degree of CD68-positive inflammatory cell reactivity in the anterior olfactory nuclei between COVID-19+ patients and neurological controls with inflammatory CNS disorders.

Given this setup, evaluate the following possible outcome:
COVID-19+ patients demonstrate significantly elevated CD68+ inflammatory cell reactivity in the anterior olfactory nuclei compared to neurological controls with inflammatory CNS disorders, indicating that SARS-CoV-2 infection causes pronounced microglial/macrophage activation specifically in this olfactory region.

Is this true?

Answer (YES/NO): NO